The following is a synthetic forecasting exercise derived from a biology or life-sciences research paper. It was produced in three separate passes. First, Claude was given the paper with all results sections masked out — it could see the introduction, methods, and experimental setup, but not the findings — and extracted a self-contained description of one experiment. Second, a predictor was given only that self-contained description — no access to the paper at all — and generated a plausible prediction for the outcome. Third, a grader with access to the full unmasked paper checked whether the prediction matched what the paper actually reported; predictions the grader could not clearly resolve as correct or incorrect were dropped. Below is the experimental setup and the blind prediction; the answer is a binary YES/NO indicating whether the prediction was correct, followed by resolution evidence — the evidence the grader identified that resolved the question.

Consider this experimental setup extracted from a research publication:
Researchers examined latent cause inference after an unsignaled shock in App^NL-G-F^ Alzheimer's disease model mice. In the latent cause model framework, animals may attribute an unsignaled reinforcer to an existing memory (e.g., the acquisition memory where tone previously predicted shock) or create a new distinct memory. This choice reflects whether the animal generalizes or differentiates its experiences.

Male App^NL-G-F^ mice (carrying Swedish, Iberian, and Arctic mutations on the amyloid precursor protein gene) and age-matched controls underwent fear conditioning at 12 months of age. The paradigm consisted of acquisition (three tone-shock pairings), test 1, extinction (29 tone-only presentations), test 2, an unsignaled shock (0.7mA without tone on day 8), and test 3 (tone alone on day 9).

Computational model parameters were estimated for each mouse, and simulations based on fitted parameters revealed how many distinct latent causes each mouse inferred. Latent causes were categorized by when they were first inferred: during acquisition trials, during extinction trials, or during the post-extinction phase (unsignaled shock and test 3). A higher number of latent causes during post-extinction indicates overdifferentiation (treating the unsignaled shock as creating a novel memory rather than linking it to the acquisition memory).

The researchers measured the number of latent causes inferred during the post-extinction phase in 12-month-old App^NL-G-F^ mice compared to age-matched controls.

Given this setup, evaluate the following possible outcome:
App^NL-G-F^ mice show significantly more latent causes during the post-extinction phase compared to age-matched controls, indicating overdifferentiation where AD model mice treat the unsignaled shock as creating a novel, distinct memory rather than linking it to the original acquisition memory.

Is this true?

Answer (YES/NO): YES